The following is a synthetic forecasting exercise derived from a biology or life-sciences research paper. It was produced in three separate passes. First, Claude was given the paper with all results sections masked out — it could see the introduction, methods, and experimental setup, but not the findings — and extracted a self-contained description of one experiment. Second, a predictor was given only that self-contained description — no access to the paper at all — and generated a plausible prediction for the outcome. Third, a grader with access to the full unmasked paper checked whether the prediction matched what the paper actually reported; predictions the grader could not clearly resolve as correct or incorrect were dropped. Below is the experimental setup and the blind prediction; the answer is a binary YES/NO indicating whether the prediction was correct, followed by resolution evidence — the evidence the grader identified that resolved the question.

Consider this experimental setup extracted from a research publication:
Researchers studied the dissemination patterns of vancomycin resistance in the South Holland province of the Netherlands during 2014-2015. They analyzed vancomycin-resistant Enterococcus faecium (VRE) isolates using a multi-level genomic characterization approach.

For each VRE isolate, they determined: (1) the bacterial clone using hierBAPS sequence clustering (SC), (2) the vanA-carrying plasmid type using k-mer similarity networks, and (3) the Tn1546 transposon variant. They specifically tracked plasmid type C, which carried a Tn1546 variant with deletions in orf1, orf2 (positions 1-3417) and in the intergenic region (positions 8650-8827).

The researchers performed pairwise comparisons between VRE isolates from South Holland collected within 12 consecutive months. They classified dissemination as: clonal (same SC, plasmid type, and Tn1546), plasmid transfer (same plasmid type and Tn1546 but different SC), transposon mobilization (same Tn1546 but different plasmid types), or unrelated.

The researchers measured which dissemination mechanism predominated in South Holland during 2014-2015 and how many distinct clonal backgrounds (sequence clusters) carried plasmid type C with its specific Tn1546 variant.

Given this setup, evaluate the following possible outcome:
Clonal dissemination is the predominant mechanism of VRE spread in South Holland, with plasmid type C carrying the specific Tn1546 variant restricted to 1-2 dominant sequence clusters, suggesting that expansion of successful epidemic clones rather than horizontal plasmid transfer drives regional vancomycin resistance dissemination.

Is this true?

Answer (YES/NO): NO